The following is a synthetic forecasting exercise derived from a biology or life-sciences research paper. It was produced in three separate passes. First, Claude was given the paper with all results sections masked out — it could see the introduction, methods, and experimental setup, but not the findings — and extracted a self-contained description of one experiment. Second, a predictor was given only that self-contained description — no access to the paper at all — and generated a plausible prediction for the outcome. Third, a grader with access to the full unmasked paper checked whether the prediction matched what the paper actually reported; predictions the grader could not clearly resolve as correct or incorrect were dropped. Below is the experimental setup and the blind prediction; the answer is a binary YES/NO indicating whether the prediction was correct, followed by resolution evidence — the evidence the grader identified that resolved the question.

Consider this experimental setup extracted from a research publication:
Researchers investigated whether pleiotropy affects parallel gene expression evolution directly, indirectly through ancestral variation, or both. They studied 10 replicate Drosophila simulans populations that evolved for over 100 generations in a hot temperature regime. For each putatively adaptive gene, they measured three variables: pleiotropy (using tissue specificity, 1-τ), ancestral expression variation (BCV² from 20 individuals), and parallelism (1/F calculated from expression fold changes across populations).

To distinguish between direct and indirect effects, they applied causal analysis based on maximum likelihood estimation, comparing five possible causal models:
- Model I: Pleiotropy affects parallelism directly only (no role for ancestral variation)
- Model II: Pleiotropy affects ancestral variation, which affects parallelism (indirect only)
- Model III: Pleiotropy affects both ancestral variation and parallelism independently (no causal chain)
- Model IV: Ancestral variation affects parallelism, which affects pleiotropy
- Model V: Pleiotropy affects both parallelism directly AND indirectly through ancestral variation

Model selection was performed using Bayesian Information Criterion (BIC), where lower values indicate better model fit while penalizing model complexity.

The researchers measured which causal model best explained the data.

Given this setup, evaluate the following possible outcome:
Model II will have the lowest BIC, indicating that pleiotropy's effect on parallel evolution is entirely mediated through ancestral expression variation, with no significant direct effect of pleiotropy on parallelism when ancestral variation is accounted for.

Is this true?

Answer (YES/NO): NO